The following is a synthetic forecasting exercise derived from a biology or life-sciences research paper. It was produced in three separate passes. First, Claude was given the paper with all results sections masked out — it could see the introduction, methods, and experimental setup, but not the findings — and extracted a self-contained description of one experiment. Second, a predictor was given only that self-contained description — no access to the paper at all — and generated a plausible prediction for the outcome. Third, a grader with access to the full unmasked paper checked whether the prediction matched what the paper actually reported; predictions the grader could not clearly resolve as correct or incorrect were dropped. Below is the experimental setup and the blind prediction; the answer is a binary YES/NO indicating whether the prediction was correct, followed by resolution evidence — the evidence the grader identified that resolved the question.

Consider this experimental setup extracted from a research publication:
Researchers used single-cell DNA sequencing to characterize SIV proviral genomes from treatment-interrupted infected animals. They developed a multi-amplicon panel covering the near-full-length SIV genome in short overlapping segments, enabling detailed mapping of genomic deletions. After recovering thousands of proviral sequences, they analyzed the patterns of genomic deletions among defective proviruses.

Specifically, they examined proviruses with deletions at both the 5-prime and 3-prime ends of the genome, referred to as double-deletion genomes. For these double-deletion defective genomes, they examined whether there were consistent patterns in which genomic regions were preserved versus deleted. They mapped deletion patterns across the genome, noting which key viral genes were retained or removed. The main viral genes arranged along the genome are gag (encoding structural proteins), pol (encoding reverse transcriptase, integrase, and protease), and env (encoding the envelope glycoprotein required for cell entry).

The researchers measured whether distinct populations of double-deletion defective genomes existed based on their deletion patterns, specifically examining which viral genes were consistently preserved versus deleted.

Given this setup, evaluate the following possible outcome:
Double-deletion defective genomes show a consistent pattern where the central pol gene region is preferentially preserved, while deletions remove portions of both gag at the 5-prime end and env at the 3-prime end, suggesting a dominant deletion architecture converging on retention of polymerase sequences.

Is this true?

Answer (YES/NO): NO